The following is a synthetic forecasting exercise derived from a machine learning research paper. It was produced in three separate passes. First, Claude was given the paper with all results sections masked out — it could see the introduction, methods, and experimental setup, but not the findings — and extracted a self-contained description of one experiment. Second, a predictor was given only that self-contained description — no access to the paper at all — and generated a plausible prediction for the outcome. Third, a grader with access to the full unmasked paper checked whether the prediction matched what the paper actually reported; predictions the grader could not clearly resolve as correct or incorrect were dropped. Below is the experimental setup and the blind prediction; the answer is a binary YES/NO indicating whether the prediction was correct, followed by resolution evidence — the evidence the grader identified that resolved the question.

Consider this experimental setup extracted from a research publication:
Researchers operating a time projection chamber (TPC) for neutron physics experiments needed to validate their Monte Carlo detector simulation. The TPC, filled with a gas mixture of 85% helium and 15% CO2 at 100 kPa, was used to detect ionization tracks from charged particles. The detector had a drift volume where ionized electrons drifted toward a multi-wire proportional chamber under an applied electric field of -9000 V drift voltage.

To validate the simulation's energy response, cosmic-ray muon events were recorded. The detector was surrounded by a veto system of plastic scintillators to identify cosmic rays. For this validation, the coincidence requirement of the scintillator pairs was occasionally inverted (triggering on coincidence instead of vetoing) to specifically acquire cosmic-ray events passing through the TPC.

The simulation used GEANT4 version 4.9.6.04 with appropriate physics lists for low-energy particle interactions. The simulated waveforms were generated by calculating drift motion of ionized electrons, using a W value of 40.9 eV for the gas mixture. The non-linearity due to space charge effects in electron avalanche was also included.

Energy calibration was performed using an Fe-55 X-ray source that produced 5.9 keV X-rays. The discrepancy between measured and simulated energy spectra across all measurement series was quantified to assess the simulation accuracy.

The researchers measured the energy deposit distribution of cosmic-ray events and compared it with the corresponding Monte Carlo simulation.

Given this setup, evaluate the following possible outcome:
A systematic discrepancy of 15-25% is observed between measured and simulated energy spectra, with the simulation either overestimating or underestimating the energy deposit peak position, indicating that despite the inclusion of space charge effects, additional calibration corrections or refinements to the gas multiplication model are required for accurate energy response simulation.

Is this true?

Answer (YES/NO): NO